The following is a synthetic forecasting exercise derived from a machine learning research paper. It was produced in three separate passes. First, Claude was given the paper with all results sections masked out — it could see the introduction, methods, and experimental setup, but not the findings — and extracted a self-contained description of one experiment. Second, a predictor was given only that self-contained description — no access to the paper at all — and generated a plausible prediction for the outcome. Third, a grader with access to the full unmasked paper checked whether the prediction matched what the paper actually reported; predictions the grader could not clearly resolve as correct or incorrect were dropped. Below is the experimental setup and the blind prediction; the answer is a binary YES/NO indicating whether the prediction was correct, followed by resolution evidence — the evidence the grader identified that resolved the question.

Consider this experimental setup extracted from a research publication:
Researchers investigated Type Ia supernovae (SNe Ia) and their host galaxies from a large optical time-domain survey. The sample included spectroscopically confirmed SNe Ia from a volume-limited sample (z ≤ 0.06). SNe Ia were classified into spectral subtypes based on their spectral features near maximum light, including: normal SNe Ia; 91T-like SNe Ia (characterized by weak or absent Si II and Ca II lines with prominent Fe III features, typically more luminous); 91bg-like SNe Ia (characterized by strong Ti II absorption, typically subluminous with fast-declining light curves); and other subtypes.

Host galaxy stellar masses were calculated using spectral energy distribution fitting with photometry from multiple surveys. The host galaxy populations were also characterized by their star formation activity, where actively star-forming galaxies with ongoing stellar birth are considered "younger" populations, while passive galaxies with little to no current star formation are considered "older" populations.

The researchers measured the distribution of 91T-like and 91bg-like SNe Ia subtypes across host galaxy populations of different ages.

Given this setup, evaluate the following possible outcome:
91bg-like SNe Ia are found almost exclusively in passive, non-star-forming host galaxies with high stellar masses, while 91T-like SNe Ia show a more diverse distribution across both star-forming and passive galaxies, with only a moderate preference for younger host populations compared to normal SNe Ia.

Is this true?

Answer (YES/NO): NO